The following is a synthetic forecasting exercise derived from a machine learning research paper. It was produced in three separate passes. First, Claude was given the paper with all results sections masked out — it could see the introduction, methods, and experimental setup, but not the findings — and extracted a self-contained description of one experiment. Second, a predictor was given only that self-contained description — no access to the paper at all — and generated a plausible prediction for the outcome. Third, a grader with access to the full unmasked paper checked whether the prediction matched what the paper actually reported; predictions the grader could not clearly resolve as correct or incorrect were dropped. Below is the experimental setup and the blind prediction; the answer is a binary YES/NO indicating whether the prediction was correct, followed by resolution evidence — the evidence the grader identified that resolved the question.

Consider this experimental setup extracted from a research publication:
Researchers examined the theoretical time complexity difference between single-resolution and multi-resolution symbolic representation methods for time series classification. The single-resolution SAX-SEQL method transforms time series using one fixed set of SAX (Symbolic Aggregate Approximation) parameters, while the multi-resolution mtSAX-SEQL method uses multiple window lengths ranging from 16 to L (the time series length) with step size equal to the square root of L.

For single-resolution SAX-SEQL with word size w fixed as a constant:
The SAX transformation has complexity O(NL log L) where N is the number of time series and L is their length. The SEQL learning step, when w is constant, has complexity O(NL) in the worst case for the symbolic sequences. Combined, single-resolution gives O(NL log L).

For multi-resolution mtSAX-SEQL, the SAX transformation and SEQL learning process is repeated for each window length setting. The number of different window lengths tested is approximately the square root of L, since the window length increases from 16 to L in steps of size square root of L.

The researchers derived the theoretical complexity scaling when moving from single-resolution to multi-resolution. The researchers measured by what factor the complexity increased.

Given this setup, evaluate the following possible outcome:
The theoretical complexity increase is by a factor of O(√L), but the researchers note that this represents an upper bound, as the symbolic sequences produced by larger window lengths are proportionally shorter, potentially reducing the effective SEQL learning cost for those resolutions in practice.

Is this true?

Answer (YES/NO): NO